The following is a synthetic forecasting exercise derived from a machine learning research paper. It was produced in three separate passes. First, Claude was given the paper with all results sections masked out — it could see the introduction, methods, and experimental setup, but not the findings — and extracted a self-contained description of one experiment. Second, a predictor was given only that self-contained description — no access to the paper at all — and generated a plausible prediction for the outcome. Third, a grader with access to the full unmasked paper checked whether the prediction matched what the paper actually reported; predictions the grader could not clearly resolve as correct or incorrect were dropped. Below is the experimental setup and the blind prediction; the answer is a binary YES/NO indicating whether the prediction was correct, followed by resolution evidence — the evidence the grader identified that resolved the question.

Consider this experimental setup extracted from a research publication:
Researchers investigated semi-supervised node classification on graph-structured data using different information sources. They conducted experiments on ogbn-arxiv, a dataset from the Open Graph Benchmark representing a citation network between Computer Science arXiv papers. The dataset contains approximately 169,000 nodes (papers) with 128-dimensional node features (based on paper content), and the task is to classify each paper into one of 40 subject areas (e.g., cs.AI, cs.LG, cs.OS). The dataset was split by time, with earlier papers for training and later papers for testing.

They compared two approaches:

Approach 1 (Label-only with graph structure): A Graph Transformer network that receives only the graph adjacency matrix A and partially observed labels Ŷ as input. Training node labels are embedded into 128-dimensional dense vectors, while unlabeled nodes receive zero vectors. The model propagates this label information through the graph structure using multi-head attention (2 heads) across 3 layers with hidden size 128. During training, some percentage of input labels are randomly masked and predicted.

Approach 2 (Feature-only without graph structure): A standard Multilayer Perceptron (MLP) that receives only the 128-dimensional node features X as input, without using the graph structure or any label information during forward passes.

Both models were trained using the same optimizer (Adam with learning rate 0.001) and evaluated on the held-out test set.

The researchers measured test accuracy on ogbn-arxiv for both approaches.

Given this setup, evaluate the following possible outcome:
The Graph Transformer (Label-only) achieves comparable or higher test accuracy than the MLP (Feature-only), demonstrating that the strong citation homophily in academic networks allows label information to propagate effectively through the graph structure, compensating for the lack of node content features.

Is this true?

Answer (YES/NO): YES